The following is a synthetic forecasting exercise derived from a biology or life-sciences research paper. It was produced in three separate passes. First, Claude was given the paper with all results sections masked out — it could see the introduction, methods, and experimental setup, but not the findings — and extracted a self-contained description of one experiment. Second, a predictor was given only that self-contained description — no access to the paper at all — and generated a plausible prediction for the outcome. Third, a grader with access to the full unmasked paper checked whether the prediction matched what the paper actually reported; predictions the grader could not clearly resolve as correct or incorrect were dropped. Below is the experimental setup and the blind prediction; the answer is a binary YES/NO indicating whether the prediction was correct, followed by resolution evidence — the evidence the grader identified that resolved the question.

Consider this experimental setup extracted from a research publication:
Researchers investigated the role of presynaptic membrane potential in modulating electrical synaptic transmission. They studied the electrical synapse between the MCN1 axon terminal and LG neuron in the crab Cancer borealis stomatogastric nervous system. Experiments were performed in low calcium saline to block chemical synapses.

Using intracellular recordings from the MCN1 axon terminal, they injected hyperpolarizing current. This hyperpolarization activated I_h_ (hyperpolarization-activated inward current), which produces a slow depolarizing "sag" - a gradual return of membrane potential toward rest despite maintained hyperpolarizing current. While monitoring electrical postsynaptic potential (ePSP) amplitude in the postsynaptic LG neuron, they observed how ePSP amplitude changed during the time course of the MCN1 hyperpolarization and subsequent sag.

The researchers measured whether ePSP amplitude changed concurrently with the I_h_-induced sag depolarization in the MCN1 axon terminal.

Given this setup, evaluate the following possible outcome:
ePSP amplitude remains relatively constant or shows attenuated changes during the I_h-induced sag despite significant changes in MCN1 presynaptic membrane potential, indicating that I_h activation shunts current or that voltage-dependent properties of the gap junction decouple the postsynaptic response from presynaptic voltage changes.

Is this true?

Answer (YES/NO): NO